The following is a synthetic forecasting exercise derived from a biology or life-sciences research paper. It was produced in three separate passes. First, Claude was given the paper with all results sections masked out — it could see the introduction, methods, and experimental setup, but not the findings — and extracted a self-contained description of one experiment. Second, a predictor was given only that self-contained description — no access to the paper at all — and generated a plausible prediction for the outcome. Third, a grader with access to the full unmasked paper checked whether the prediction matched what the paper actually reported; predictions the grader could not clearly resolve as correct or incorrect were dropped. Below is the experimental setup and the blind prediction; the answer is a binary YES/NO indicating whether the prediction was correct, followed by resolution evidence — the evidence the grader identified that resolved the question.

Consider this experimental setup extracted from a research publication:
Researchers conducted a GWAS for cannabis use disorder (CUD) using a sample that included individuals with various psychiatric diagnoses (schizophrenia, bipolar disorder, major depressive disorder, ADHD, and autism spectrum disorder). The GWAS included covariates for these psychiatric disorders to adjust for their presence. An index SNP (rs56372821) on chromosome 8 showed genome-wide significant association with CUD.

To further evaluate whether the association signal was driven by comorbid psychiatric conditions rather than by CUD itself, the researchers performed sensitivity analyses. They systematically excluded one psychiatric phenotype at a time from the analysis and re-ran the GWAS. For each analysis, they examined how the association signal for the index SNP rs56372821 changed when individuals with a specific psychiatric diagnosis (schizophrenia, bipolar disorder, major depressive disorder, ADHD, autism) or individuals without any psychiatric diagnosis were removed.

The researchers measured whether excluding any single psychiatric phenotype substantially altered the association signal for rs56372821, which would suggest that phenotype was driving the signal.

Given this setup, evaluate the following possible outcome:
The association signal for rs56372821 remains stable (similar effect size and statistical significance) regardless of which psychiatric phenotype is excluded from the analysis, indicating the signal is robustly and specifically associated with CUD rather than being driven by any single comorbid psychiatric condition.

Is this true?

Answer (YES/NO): YES